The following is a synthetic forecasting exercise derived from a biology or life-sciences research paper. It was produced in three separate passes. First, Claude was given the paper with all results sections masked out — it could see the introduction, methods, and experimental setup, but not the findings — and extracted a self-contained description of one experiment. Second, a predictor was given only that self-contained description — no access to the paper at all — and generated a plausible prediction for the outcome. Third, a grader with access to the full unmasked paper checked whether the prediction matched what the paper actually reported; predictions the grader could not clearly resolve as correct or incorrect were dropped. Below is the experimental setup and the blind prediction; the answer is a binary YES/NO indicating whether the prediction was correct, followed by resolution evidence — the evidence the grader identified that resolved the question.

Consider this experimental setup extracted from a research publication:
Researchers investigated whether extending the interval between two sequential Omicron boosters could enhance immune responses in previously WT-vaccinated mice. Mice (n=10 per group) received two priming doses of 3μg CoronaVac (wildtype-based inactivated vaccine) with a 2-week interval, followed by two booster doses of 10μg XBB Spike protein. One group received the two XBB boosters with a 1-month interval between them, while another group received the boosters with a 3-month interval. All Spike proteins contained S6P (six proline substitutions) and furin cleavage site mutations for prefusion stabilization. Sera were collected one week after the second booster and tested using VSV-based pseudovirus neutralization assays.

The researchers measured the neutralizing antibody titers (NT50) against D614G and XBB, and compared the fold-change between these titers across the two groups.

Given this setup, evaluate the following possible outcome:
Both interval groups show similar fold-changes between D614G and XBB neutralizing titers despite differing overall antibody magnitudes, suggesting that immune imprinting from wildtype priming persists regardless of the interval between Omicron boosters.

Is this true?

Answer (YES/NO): NO